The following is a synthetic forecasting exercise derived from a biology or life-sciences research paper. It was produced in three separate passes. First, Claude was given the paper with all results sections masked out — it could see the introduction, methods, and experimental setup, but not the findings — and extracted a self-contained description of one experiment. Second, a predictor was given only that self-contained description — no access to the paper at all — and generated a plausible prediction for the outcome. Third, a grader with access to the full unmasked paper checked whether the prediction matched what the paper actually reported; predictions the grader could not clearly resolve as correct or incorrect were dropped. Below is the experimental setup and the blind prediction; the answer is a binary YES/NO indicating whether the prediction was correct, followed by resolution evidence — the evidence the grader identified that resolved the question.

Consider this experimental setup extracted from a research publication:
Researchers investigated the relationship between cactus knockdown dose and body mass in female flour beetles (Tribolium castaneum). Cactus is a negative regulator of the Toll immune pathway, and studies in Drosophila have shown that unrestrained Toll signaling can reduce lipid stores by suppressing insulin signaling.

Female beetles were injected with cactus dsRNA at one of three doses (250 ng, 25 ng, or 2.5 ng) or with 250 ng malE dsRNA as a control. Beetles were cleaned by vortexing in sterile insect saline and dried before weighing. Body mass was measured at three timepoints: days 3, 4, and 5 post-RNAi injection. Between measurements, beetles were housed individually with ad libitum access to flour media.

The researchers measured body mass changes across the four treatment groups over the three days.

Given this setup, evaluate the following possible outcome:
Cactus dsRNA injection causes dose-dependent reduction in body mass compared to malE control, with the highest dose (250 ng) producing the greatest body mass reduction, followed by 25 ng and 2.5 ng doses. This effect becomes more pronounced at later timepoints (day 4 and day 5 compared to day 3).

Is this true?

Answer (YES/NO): NO